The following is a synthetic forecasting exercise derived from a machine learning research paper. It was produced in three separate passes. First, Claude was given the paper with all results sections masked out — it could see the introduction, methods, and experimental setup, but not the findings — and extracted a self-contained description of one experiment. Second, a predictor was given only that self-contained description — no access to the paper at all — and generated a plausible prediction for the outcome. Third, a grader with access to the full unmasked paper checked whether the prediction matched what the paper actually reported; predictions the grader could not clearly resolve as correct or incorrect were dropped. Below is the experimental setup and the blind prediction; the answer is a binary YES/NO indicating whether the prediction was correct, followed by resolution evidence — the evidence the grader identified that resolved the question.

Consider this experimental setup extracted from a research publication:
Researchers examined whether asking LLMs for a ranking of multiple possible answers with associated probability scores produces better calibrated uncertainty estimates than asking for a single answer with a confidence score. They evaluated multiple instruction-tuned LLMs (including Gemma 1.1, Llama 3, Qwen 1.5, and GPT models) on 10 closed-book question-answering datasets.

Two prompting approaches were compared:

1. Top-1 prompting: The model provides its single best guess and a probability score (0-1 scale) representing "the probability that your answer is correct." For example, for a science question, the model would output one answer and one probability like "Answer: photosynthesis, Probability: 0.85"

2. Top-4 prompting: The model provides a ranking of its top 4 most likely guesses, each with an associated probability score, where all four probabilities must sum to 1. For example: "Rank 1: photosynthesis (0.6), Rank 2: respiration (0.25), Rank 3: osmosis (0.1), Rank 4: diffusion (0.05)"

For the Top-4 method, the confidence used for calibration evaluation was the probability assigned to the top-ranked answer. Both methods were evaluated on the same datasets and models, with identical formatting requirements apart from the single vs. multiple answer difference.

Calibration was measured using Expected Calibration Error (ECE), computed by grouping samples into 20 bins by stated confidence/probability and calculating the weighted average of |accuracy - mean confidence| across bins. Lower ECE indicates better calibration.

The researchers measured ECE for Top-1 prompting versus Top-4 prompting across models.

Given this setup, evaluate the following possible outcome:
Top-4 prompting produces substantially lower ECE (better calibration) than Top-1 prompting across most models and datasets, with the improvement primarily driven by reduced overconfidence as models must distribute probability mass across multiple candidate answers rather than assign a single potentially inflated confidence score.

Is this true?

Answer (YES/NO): NO